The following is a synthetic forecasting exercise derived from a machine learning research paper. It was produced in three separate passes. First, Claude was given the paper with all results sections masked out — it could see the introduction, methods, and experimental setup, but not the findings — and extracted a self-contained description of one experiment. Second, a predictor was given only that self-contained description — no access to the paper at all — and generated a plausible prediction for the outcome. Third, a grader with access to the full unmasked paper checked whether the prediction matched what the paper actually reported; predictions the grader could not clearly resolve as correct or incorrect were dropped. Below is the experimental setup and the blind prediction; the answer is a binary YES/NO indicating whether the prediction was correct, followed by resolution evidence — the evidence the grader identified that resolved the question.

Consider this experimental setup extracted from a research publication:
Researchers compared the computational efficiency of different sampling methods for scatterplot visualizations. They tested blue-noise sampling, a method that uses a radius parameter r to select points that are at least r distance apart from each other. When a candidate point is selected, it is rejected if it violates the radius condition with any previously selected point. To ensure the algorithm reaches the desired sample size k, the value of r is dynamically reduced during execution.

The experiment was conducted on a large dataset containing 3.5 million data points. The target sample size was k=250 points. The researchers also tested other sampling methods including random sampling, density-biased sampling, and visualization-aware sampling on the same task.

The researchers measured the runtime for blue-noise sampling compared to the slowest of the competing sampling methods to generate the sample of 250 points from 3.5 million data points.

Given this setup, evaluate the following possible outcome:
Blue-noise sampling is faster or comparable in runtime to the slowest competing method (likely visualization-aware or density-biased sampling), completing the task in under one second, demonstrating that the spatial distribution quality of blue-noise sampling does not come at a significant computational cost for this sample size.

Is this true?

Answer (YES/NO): NO